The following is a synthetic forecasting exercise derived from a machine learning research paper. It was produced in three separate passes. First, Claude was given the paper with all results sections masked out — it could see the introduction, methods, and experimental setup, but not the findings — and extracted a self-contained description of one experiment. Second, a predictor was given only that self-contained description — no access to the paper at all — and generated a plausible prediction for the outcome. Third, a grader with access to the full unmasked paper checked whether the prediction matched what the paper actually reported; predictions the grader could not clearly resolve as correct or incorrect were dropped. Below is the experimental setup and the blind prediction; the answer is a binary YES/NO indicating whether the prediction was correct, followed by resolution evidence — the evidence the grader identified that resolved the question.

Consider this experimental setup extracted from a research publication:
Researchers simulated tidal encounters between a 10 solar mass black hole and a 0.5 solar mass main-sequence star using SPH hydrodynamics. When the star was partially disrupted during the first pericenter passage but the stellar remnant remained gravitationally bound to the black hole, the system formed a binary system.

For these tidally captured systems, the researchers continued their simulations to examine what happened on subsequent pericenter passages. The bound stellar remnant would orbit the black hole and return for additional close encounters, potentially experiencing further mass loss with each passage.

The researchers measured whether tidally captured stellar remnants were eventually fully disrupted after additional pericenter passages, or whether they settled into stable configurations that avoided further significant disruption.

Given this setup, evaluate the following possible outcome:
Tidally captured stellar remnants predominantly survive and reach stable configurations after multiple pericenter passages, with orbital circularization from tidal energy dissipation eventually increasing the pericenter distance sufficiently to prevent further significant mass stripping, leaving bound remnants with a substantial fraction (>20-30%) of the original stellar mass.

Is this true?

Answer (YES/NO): NO